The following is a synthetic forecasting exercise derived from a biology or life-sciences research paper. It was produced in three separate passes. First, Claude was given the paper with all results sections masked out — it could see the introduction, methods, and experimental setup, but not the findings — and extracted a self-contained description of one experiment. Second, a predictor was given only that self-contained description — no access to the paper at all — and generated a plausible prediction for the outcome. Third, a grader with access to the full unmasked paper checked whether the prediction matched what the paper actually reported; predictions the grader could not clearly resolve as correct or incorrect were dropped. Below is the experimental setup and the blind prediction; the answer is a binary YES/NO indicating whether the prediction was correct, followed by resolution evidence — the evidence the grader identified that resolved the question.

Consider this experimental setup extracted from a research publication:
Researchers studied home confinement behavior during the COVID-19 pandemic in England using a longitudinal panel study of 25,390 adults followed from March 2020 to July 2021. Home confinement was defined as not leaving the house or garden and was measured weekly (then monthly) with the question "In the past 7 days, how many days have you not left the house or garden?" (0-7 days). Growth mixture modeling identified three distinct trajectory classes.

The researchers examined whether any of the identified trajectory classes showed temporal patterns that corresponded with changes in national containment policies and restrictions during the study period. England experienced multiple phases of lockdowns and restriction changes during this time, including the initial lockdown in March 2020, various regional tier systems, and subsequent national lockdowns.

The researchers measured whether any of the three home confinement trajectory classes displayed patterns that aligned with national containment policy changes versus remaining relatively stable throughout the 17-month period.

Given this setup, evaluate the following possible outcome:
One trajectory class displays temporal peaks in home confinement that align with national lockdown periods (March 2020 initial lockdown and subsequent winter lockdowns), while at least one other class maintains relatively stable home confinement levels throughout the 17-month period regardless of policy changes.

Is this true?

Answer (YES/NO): YES